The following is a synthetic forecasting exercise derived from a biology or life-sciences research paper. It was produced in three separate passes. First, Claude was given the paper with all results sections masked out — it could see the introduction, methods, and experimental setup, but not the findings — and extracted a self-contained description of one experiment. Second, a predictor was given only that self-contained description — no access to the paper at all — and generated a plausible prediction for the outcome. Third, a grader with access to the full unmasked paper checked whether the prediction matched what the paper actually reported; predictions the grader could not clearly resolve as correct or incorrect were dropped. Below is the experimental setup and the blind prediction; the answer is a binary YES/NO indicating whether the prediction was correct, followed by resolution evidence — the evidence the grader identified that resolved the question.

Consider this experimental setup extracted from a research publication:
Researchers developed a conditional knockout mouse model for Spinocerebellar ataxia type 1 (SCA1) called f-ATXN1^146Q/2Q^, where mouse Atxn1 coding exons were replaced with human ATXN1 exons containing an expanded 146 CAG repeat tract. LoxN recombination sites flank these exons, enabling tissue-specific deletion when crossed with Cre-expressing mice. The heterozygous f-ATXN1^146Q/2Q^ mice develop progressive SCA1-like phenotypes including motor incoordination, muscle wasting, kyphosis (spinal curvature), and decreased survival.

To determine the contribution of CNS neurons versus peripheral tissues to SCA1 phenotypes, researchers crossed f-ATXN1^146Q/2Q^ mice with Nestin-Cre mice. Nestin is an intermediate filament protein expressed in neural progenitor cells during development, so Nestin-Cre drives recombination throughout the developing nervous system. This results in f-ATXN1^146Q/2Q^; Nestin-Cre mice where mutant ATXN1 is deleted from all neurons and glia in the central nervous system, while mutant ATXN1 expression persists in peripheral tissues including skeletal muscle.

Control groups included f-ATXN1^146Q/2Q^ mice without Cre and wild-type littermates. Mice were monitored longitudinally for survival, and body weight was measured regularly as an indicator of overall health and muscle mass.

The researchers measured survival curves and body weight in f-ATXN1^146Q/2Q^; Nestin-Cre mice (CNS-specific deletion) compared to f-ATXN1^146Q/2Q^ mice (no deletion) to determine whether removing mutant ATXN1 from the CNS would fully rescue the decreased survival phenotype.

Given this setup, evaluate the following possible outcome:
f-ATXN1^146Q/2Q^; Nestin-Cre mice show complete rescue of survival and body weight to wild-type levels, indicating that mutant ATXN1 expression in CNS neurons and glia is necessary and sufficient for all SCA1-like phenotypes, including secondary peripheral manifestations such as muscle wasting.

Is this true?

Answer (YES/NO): NO